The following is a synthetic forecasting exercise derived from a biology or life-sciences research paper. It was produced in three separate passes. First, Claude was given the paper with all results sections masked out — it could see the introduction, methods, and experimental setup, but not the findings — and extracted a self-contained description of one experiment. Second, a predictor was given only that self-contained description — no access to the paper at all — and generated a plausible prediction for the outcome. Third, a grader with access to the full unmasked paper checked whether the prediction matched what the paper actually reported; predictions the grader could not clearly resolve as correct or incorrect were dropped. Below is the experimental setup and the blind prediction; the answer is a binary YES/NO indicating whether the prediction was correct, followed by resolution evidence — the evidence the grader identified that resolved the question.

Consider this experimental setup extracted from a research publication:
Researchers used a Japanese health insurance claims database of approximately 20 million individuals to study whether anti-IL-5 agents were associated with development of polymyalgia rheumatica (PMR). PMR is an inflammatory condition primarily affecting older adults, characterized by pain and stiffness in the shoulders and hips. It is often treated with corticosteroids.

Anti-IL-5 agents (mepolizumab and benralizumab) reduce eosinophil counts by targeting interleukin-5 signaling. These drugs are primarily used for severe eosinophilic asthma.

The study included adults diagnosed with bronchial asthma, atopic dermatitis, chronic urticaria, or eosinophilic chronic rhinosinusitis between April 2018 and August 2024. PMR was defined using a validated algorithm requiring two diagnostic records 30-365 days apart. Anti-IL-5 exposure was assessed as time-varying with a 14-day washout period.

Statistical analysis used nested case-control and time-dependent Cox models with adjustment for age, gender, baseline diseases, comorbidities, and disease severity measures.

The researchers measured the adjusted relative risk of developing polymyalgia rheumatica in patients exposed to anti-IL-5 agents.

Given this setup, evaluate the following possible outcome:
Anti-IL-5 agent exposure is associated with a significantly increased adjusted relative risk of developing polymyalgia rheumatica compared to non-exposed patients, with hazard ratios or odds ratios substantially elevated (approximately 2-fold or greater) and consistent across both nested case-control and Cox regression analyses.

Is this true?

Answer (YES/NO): NO